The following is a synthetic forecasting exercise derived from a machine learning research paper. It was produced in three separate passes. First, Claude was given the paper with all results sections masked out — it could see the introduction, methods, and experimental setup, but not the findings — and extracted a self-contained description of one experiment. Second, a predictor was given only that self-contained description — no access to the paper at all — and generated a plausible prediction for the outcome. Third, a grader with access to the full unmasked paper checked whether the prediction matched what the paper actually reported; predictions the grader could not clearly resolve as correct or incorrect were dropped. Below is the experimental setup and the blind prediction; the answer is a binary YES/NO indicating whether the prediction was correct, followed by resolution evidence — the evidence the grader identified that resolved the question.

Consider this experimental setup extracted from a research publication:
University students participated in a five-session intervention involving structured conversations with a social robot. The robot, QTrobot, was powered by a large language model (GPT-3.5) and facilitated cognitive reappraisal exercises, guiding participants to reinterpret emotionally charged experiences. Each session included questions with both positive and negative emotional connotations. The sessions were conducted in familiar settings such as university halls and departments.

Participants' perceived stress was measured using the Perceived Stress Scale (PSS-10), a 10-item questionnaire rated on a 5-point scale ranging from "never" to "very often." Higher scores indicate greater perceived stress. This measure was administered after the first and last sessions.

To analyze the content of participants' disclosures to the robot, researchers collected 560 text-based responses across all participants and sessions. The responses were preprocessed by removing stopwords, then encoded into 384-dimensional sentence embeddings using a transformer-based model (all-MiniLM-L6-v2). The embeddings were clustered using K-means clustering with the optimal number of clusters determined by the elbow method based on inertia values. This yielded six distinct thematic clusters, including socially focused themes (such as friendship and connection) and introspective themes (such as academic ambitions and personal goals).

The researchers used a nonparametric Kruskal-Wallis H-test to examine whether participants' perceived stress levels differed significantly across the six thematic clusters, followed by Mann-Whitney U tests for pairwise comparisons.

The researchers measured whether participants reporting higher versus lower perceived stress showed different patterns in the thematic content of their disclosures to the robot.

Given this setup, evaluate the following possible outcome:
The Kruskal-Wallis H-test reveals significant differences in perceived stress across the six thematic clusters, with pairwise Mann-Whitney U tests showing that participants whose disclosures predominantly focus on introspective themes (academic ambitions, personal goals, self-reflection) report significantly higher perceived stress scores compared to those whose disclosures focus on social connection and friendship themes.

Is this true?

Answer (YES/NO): NO